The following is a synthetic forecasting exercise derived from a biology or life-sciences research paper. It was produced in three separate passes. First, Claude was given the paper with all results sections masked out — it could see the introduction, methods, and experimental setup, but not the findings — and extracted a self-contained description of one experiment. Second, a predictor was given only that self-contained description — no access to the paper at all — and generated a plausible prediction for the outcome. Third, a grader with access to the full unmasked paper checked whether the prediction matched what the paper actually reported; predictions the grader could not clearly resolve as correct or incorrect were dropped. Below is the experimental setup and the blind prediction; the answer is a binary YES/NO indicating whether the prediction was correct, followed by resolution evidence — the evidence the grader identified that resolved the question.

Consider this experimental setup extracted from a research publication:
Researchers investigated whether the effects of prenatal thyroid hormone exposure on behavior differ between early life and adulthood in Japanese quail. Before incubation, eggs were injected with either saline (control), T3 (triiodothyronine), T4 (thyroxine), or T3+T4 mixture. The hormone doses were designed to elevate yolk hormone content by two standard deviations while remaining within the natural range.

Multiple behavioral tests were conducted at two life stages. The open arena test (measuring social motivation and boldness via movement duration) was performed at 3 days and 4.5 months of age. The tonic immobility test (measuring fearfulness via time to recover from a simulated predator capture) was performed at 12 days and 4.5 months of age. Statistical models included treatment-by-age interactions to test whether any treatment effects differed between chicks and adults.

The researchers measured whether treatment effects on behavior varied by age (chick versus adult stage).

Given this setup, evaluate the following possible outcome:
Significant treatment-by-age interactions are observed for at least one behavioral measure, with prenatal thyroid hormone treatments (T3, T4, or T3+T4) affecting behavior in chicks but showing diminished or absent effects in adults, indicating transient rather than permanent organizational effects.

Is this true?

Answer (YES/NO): NO